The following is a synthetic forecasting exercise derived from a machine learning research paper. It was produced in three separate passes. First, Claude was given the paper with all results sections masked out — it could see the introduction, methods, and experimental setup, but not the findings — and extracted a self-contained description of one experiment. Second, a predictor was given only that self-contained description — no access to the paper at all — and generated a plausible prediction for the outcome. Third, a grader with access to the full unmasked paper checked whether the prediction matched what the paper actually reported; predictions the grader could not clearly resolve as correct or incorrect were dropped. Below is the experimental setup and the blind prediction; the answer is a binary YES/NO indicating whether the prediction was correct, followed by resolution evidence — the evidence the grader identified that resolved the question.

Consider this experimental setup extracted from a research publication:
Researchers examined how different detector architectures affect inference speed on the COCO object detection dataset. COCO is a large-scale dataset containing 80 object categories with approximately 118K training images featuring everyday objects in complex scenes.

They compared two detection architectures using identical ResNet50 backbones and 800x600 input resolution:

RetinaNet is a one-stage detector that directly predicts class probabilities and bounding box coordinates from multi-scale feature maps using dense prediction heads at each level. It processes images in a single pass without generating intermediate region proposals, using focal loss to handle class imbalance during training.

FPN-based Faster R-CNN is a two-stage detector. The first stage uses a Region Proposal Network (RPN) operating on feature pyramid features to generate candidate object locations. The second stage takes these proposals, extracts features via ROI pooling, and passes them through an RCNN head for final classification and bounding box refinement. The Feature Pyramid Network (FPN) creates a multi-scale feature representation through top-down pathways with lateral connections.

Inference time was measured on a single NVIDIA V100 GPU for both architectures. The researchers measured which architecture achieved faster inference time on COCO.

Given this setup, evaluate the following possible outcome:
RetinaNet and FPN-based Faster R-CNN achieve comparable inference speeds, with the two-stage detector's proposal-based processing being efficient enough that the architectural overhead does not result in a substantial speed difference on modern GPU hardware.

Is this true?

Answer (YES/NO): NO